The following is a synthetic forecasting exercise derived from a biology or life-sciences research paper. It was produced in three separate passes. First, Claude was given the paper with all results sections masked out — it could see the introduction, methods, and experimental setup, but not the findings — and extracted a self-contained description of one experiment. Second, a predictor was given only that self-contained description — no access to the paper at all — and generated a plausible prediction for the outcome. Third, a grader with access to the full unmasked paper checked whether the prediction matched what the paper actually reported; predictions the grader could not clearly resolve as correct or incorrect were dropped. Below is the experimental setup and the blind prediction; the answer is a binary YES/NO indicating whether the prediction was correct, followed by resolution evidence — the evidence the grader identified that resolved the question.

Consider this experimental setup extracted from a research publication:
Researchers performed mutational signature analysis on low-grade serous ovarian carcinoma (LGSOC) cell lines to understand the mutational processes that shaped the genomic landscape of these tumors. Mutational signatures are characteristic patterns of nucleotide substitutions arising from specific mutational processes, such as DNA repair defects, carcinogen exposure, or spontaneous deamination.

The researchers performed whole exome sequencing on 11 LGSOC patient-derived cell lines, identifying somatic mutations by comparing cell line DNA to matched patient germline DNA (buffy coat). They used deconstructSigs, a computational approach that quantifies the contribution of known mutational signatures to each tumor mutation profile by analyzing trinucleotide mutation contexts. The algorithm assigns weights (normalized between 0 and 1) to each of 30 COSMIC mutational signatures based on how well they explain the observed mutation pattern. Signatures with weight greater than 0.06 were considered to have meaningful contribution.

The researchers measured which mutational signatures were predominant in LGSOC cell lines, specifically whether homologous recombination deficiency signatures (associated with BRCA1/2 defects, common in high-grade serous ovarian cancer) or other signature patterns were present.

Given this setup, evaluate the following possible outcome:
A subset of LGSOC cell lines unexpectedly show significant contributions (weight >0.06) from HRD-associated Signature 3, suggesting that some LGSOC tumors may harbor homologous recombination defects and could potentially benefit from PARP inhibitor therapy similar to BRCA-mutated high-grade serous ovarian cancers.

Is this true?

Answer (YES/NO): NO